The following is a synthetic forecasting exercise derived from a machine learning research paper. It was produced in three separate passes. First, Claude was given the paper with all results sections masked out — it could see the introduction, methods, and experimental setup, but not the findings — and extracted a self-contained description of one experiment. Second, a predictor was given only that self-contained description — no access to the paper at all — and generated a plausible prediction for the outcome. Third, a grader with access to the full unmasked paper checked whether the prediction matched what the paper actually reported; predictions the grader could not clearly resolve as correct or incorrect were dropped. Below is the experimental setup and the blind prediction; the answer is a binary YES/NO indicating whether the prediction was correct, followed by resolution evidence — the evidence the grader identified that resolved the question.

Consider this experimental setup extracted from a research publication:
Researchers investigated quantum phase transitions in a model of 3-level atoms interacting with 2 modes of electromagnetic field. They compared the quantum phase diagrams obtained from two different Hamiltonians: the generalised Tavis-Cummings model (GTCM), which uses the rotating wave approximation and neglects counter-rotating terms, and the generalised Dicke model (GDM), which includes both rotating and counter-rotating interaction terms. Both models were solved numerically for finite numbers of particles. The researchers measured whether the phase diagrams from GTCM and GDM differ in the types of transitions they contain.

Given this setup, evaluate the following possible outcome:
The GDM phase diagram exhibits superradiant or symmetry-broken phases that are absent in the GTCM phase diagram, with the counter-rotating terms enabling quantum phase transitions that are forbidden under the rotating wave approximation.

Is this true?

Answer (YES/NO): NO